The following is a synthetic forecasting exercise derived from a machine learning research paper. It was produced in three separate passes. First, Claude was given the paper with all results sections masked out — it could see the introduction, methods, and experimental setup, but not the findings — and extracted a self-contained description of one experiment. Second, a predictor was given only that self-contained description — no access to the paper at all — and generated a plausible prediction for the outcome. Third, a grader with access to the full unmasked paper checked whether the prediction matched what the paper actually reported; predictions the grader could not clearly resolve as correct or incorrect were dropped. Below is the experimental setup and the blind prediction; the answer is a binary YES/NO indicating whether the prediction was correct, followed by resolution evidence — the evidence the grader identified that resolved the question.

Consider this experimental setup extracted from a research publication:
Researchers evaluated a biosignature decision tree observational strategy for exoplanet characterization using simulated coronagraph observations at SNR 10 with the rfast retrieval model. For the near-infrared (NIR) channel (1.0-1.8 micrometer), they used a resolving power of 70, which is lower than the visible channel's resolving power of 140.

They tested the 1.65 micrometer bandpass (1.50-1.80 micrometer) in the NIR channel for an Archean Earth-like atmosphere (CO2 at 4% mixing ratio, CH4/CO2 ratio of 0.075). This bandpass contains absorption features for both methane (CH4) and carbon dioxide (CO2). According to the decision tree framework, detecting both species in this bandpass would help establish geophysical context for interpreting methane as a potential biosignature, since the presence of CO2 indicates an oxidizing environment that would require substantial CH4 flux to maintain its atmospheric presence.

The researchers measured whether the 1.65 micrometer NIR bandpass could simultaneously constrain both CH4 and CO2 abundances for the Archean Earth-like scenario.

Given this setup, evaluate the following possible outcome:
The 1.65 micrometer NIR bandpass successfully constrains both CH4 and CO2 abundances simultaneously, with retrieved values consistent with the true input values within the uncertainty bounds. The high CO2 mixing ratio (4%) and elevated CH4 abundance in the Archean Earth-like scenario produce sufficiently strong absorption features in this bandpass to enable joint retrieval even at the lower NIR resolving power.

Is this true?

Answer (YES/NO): NO